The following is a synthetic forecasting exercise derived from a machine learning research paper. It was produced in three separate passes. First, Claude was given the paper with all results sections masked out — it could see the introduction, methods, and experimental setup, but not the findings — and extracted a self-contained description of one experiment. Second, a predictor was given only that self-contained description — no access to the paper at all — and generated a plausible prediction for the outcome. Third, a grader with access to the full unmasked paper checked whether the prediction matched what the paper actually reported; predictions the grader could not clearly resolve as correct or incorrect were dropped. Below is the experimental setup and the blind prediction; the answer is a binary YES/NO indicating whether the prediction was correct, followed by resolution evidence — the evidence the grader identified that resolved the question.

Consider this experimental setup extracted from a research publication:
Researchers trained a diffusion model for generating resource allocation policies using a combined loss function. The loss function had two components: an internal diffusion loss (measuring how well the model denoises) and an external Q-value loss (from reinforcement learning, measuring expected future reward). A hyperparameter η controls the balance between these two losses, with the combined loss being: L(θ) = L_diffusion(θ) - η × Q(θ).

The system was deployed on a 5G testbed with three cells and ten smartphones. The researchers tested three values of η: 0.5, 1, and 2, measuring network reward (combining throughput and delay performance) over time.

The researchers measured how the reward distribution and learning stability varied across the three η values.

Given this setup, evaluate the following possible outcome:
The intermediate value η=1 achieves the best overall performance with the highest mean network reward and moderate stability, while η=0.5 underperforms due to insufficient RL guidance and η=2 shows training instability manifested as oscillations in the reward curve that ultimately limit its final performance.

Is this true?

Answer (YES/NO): NO